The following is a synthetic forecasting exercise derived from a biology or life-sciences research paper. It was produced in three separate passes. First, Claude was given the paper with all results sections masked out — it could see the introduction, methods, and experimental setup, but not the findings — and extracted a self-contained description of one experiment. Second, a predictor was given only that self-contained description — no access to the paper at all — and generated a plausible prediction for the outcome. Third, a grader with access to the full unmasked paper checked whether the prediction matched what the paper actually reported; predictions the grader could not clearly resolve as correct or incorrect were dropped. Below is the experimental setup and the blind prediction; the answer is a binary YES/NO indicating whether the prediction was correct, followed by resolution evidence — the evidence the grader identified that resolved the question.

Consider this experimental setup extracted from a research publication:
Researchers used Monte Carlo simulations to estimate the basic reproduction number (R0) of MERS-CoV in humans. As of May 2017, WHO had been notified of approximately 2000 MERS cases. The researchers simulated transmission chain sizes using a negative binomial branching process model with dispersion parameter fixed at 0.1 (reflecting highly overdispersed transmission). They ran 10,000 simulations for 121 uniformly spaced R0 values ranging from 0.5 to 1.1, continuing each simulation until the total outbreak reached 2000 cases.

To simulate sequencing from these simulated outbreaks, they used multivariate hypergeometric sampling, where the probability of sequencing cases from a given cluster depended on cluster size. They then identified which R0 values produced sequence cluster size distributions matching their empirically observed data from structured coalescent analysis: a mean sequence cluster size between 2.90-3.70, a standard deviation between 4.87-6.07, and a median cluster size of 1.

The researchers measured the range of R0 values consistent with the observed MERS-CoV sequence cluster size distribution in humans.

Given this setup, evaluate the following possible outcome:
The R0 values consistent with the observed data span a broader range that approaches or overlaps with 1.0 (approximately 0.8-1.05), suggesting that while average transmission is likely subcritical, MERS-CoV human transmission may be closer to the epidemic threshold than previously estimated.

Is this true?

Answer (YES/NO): NO